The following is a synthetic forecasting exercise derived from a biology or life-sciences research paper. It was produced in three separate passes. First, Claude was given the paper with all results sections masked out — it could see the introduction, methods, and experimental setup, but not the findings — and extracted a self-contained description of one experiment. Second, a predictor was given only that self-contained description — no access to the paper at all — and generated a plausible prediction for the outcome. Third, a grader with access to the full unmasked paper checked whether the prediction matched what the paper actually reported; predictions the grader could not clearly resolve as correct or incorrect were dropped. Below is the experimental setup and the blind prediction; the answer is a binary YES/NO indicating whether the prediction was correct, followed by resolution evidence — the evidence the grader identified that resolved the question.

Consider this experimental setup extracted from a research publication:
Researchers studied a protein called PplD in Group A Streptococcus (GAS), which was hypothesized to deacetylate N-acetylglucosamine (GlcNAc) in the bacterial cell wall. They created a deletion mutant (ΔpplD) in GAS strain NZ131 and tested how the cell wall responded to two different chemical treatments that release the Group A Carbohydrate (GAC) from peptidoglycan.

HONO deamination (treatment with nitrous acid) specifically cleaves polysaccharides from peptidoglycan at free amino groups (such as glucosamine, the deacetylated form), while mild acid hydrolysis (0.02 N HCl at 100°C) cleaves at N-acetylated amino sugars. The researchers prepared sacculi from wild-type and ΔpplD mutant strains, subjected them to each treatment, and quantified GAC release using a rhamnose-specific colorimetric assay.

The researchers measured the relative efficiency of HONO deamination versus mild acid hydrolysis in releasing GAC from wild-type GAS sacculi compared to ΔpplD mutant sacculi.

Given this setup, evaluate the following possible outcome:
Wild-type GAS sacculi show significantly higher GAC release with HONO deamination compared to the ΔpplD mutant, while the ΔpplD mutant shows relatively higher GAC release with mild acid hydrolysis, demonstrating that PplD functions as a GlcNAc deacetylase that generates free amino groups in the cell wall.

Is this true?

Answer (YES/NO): YES